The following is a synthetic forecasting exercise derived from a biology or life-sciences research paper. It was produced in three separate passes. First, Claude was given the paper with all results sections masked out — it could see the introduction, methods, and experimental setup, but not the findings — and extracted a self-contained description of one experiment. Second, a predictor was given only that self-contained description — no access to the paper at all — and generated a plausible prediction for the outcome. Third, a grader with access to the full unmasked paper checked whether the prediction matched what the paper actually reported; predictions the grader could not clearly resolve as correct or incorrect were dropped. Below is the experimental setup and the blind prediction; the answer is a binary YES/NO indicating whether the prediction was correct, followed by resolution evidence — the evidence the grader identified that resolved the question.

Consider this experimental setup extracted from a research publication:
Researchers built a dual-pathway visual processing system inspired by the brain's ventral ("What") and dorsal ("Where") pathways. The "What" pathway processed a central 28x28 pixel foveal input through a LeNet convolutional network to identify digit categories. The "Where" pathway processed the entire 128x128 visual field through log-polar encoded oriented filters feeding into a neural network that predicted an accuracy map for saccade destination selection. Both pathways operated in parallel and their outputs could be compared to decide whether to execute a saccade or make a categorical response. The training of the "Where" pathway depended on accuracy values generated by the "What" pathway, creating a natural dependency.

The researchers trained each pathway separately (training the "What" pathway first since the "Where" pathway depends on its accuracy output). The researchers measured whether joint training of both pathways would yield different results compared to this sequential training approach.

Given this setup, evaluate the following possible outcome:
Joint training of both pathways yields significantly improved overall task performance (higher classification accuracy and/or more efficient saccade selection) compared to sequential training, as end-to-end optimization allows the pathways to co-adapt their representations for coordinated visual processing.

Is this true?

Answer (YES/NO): NO